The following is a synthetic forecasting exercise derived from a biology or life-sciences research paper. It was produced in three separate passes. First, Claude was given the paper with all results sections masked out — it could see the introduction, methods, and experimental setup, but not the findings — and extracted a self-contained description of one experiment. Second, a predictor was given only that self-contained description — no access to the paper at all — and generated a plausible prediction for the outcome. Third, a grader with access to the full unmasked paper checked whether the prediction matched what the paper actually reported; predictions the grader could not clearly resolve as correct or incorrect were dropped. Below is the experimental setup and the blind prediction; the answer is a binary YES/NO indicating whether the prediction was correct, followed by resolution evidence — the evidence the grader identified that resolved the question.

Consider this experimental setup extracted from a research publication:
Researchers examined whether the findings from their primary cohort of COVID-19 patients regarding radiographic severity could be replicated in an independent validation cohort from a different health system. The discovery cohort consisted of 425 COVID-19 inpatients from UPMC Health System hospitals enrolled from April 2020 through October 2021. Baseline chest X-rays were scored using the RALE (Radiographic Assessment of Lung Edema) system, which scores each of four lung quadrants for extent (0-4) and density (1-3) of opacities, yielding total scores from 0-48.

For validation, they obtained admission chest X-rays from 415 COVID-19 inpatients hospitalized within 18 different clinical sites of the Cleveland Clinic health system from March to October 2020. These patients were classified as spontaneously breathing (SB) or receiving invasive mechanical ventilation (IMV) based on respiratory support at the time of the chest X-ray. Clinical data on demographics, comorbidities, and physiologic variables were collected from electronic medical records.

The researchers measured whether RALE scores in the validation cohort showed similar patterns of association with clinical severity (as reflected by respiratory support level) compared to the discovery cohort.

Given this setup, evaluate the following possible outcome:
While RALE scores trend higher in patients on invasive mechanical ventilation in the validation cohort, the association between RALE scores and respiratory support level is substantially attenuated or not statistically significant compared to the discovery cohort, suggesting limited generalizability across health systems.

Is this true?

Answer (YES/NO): NO